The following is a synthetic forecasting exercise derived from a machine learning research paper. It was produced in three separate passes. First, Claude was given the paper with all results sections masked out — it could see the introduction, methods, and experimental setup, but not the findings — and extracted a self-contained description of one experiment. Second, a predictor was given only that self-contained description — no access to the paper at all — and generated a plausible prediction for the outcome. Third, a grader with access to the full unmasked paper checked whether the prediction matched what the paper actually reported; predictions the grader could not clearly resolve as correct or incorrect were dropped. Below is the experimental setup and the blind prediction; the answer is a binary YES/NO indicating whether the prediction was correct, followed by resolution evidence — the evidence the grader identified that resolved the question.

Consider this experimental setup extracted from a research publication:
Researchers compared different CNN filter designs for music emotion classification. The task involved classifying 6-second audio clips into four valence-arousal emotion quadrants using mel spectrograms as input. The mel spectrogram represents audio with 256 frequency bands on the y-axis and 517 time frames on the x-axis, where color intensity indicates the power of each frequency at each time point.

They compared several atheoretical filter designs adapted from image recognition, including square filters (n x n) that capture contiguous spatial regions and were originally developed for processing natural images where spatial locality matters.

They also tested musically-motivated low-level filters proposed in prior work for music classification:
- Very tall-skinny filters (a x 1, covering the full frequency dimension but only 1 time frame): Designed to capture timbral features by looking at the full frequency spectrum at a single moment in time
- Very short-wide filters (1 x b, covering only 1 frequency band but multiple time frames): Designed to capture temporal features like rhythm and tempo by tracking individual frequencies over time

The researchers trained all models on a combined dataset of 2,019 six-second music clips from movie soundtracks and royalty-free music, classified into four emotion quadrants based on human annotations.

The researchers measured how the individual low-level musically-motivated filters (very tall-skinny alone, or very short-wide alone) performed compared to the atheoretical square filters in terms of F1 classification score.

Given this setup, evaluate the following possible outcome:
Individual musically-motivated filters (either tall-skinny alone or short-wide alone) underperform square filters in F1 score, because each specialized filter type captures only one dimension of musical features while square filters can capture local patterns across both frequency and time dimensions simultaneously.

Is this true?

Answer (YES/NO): YES